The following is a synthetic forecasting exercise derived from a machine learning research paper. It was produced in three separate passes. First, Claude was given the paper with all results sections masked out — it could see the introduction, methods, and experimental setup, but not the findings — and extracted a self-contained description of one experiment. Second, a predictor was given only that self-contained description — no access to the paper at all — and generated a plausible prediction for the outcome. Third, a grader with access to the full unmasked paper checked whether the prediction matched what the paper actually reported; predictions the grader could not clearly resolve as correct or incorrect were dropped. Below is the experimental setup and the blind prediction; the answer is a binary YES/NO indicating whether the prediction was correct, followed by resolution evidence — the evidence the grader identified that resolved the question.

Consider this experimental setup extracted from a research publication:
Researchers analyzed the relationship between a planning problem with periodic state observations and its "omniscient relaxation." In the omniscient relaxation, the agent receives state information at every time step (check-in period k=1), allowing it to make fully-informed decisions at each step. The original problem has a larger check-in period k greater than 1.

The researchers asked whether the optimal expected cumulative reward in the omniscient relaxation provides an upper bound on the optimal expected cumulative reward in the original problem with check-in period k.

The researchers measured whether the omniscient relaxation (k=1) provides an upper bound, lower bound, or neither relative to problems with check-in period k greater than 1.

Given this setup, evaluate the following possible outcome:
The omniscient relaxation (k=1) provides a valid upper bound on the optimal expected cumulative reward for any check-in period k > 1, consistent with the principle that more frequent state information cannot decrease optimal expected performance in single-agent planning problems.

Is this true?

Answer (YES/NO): NO